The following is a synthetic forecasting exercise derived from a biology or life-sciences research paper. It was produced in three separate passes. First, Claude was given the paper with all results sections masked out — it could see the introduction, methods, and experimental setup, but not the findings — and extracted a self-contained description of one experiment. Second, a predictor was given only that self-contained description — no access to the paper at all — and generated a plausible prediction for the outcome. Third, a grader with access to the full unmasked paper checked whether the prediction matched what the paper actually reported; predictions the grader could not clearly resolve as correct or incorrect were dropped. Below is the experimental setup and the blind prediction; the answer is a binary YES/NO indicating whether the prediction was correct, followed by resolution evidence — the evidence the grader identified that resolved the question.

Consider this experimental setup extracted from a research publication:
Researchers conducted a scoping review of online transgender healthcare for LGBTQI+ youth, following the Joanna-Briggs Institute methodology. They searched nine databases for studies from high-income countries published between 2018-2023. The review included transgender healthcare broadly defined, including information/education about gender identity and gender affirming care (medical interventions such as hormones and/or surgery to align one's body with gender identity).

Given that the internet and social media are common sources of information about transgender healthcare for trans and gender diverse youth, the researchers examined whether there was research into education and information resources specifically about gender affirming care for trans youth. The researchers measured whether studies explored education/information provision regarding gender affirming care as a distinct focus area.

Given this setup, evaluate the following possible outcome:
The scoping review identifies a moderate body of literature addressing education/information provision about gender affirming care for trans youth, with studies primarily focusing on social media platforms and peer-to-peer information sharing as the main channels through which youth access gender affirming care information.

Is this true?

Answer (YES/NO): NO